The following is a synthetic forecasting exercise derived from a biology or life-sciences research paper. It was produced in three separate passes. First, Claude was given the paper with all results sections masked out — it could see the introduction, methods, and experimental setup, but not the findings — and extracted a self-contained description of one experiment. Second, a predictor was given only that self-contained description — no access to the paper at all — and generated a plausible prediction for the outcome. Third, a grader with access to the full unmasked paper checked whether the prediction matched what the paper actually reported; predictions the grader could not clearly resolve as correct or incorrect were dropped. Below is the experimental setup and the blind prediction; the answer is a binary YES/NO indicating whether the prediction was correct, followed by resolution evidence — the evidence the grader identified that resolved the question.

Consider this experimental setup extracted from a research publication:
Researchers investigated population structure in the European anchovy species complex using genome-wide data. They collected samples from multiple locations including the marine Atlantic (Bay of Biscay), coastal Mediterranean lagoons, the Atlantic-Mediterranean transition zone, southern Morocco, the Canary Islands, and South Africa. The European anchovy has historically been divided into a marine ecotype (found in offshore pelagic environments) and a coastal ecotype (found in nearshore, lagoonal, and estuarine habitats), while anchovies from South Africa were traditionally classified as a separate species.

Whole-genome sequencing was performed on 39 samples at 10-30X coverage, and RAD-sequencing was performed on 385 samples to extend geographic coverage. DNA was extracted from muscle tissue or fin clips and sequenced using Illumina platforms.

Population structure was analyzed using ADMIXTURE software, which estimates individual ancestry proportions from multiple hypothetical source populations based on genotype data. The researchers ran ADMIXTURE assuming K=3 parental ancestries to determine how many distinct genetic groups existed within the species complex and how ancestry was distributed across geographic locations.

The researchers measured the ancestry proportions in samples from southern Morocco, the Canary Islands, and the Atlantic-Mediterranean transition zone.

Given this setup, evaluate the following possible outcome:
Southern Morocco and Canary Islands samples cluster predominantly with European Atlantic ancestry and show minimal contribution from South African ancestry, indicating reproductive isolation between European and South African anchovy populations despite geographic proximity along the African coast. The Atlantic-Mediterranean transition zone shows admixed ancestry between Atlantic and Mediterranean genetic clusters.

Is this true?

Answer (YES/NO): NO